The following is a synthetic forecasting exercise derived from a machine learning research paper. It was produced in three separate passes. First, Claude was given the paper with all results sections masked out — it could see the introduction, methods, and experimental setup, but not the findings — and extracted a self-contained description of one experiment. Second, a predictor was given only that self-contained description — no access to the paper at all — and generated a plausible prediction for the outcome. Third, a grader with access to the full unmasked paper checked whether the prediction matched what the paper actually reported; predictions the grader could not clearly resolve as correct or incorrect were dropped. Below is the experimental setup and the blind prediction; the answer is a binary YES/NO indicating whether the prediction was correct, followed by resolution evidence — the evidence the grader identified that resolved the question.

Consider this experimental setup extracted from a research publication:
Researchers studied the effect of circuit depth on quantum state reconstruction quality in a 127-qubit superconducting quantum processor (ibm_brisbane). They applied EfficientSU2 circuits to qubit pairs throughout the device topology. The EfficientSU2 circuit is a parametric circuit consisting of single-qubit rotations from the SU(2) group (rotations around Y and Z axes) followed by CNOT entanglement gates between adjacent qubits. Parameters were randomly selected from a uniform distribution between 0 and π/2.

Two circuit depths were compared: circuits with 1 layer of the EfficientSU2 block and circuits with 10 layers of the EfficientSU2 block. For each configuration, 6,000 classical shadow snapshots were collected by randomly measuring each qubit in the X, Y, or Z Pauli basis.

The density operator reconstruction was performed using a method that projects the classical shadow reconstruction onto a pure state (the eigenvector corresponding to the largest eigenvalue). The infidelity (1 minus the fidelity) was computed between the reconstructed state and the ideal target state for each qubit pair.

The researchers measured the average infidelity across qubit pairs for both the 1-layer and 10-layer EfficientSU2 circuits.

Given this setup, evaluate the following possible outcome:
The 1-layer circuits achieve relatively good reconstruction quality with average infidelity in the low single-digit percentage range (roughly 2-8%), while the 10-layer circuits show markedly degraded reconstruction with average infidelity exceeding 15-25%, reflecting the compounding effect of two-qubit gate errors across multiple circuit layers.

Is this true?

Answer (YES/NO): NO